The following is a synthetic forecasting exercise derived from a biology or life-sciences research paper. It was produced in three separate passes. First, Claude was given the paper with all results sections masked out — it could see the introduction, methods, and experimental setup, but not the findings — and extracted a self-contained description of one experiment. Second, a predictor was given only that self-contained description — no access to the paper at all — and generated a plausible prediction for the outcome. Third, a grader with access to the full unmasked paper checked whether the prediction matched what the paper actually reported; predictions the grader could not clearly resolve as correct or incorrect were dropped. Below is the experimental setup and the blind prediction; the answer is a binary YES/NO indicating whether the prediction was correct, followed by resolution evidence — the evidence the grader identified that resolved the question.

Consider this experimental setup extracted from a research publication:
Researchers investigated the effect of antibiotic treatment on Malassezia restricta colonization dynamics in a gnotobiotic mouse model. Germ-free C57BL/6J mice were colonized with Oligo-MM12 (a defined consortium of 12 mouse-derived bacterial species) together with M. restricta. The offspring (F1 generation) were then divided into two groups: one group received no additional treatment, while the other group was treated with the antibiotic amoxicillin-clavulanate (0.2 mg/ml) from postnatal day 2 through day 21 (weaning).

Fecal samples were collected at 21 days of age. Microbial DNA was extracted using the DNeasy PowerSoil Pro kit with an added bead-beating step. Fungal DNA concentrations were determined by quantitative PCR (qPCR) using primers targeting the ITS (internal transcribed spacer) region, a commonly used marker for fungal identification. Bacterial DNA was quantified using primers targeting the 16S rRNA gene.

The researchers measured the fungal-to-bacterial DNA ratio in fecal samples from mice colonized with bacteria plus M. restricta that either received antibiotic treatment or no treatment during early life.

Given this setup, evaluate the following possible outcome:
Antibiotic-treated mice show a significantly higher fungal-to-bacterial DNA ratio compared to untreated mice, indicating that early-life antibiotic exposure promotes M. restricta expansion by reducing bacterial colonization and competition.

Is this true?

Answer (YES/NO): NO